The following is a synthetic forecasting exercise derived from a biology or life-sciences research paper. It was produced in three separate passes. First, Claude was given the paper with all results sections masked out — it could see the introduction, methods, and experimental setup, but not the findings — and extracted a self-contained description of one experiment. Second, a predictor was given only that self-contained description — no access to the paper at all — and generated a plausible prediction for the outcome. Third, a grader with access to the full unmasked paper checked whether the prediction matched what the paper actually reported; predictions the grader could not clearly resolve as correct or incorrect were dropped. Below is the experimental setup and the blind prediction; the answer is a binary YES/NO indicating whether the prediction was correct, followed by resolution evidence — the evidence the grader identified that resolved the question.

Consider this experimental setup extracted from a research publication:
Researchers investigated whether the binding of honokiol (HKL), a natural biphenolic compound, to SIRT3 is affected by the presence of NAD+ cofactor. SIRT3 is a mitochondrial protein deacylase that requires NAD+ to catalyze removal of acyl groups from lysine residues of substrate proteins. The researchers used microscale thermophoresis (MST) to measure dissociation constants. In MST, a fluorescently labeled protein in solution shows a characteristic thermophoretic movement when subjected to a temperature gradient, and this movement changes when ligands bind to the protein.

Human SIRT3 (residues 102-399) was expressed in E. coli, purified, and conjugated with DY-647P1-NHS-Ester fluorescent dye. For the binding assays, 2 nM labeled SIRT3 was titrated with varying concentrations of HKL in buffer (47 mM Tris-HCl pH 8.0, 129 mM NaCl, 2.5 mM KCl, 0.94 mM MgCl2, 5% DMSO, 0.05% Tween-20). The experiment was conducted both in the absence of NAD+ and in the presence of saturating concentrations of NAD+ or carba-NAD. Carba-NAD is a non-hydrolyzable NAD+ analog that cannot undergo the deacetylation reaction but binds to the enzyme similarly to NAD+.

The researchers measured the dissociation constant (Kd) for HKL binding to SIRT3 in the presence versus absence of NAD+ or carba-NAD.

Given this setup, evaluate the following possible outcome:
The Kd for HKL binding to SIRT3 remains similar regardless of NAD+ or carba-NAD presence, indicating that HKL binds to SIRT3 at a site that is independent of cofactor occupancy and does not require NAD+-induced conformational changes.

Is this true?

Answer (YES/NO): YES